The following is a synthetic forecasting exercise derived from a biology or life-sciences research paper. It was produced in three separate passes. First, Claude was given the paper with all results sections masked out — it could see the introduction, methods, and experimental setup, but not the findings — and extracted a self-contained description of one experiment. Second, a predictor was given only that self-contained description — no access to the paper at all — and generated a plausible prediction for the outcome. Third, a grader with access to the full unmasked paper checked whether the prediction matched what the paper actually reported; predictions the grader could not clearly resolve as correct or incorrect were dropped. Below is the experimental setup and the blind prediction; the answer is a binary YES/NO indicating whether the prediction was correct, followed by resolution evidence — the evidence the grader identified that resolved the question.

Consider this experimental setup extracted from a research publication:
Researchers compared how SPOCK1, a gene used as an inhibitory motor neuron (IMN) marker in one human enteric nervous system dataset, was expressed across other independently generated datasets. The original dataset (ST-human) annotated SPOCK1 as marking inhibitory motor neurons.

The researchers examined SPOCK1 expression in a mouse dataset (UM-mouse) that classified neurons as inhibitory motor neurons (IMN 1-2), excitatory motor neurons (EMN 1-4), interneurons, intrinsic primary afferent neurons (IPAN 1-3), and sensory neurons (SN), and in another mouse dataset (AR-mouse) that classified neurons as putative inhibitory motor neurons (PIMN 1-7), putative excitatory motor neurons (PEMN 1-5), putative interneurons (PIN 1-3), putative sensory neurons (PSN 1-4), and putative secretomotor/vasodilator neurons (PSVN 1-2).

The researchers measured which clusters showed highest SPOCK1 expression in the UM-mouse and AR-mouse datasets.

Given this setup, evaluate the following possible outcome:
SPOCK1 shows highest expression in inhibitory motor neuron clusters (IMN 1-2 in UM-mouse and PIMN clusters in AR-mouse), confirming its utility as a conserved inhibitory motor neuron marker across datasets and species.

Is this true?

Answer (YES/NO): NO